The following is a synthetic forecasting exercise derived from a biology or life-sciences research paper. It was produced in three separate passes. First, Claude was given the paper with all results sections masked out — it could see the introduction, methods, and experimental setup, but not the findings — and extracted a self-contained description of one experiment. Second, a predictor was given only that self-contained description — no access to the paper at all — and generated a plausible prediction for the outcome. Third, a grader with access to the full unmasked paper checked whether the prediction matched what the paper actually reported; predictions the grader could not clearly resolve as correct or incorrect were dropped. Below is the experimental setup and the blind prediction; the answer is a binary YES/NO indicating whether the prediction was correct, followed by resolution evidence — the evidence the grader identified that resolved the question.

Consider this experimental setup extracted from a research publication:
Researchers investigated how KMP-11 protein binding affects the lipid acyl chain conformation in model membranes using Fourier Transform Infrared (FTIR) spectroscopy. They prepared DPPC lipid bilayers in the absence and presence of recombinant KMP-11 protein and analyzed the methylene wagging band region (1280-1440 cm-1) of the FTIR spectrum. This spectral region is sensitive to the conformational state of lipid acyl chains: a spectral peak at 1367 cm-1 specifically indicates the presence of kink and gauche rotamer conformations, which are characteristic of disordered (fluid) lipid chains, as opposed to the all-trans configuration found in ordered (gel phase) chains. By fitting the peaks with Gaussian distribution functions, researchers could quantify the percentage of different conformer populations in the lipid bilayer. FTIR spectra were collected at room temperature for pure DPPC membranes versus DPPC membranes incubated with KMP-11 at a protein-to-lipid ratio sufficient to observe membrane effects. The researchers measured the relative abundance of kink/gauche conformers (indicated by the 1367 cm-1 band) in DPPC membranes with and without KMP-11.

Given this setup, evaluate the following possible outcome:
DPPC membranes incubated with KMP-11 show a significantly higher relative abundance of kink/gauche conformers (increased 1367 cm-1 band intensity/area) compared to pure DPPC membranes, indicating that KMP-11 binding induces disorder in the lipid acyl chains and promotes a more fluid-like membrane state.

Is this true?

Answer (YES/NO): YES